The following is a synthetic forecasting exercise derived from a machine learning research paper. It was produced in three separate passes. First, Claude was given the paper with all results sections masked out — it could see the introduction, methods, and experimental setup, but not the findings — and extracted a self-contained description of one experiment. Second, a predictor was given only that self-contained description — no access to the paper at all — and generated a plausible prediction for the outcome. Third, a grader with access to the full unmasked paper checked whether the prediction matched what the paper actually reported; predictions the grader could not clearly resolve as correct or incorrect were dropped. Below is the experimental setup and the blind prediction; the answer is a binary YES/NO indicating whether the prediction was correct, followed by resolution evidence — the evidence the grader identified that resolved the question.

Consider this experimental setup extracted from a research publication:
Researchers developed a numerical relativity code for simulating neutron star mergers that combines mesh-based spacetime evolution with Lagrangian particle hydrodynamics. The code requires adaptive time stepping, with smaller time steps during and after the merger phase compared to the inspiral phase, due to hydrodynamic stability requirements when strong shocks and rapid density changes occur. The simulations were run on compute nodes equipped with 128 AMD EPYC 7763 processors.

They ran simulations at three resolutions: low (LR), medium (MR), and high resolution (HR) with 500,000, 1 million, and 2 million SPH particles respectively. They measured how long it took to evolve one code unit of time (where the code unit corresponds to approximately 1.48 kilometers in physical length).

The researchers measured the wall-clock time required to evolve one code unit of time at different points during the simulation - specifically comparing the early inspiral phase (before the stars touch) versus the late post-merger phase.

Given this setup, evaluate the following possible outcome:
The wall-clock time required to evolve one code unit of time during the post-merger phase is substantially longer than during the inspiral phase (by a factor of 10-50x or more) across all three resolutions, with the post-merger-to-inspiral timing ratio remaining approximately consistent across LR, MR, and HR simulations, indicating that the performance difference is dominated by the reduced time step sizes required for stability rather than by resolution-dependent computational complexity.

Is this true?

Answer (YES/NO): NO